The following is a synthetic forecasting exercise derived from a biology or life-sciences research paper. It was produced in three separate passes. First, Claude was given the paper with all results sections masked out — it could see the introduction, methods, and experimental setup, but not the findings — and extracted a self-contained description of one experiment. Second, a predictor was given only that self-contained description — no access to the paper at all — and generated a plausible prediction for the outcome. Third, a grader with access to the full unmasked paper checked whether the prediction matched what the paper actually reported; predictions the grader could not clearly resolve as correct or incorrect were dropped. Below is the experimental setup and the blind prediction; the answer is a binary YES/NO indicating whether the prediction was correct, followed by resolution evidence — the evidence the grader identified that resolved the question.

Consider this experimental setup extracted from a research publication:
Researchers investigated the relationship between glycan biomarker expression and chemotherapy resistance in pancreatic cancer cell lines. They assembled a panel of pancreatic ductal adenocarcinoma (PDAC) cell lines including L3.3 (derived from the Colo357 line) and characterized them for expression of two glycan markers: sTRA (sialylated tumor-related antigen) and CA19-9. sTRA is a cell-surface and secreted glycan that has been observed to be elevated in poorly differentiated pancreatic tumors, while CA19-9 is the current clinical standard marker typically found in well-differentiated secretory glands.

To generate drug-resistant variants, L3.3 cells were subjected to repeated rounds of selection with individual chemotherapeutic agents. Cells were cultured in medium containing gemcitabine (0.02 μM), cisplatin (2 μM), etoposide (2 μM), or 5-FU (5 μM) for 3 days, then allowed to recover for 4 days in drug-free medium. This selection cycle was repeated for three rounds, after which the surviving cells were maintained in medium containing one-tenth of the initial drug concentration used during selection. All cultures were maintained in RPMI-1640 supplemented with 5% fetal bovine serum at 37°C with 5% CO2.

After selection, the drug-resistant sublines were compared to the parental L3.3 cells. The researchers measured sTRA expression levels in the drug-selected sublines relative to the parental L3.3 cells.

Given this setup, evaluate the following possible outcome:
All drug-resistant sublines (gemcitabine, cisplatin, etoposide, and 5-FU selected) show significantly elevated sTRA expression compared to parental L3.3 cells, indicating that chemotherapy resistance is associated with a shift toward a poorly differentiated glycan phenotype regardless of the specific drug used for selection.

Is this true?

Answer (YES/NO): NO